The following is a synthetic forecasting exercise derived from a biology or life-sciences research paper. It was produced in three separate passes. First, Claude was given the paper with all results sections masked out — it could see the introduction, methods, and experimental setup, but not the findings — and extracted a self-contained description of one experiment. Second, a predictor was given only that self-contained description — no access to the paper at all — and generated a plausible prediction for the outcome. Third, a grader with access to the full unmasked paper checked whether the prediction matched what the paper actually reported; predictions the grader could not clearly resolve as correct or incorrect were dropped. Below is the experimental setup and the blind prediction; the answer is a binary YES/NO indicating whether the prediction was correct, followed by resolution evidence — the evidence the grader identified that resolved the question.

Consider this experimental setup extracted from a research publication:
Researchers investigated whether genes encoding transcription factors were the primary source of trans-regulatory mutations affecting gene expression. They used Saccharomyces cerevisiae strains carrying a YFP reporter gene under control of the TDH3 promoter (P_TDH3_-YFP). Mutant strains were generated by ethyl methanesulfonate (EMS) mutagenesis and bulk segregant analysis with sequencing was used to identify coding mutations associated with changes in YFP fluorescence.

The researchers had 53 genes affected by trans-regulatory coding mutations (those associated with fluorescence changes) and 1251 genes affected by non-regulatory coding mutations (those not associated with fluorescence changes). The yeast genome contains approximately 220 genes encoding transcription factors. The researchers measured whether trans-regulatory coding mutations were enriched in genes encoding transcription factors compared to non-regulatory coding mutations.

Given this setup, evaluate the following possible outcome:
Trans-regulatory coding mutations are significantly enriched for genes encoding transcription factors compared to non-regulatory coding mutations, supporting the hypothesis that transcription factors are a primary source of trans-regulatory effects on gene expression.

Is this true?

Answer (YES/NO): NO